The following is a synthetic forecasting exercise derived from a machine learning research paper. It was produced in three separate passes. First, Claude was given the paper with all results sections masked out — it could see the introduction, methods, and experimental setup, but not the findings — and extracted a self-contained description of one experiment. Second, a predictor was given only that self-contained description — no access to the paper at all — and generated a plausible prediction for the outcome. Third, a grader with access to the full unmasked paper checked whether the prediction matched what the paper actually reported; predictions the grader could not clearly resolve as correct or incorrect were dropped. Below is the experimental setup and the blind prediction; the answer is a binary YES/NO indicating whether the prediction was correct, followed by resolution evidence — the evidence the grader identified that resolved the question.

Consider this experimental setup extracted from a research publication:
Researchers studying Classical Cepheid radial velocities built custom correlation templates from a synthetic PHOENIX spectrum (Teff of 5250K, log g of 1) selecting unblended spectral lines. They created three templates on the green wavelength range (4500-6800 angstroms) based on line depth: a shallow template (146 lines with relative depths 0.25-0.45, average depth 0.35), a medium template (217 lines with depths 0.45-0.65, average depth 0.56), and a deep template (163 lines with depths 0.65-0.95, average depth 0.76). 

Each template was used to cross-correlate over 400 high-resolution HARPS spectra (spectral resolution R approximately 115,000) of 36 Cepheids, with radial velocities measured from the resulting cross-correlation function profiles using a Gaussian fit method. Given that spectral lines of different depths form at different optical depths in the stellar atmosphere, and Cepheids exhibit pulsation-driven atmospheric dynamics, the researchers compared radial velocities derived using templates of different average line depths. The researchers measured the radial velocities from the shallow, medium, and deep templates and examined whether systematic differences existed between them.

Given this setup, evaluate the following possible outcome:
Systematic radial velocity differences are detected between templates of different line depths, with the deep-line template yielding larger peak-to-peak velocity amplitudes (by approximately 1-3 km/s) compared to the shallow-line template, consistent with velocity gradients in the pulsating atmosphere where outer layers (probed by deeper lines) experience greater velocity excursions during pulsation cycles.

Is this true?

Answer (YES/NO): NO